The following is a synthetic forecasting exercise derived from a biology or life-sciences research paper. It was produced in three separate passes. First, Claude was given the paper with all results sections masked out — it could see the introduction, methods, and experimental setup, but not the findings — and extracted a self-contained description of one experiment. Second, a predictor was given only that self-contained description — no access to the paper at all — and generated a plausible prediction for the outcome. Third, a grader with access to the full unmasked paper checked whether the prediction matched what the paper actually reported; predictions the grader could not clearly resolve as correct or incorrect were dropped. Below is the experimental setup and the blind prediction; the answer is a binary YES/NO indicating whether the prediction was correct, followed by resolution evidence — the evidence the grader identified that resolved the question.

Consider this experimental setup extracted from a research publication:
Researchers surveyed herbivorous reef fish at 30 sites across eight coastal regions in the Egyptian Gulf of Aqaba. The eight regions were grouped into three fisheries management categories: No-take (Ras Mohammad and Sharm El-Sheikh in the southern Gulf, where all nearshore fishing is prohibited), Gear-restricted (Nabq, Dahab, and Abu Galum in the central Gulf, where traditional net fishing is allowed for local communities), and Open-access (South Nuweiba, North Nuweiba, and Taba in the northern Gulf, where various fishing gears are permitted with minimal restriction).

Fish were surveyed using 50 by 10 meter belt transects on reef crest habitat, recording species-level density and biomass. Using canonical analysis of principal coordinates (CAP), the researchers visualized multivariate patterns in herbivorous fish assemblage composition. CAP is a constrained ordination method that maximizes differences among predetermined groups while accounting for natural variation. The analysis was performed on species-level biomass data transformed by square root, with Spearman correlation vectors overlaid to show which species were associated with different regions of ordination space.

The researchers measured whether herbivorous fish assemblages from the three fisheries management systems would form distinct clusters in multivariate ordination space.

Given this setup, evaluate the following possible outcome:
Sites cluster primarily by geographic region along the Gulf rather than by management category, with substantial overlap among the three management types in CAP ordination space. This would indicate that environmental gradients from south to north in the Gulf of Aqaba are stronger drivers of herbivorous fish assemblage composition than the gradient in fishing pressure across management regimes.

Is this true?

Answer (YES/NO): NO